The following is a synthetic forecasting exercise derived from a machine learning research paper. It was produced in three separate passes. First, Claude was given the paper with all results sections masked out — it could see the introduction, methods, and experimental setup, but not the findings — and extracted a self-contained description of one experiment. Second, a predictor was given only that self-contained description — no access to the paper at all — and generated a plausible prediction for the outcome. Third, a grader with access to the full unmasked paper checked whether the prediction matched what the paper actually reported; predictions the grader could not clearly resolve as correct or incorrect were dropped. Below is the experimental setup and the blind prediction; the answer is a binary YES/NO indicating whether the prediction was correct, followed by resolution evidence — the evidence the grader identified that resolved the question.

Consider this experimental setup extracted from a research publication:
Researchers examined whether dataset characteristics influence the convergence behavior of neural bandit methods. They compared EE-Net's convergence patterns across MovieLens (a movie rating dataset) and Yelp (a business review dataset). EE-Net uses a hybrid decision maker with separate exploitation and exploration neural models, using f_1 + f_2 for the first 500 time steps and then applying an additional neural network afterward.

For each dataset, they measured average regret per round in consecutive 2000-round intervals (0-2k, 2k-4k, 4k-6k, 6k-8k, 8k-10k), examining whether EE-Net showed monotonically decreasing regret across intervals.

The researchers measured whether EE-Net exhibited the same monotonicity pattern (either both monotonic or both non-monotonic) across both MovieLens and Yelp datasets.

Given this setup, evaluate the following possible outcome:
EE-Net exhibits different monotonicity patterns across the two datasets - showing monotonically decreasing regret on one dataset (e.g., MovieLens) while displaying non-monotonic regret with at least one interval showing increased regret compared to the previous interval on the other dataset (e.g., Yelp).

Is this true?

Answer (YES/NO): YES